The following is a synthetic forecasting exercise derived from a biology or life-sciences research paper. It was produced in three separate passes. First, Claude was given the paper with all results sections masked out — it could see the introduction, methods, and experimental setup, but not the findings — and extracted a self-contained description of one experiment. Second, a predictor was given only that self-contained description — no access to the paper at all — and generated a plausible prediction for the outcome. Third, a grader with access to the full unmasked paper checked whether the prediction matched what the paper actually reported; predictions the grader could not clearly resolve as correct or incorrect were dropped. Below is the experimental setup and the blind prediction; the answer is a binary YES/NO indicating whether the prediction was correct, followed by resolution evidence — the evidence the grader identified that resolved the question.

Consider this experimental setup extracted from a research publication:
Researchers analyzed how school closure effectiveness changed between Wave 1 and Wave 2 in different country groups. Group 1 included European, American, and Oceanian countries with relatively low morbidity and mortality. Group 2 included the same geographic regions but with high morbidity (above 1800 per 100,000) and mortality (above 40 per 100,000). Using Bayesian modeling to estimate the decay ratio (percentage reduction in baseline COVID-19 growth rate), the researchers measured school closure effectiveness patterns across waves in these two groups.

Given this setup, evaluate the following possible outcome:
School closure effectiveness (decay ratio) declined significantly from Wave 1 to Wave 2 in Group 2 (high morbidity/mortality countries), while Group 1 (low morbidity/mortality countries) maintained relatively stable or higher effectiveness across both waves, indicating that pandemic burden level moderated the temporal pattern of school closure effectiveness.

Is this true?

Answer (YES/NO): NO